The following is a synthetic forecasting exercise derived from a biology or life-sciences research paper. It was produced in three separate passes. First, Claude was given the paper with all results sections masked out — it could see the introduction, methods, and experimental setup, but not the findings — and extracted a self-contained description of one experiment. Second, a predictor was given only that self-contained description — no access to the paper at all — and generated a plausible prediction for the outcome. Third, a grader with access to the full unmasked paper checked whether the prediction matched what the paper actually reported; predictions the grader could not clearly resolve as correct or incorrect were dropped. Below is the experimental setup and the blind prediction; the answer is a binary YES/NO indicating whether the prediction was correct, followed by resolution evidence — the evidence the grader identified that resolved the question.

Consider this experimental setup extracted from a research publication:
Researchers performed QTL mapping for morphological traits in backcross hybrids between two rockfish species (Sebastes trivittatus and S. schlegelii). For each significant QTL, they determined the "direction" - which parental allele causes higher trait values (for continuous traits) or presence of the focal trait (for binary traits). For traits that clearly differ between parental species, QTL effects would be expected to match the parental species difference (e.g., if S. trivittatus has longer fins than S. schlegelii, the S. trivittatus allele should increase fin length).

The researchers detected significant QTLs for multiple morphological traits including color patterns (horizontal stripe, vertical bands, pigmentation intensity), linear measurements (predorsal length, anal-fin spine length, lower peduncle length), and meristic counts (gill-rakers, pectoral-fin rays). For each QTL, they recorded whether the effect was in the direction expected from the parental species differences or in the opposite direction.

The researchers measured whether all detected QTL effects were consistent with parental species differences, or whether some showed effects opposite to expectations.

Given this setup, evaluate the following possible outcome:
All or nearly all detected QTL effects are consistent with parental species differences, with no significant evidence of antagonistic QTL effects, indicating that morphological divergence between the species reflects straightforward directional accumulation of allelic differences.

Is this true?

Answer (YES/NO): NO